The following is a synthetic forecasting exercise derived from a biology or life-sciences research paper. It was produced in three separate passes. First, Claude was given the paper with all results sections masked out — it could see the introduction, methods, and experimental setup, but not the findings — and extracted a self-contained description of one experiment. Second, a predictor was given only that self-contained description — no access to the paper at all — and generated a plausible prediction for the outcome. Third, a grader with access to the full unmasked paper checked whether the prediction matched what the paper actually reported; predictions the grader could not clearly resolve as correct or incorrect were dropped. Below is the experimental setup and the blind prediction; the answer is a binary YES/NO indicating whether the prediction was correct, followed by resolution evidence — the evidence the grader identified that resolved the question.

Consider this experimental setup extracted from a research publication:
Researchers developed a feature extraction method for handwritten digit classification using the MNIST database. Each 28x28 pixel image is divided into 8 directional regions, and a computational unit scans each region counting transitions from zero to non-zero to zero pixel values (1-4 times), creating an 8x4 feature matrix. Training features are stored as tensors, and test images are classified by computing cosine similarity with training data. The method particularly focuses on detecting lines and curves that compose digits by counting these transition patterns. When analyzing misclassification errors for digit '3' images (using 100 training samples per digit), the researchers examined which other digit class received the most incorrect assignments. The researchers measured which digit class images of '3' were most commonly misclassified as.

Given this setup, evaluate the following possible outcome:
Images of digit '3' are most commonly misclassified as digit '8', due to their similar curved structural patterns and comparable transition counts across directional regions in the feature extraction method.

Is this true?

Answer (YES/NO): NO